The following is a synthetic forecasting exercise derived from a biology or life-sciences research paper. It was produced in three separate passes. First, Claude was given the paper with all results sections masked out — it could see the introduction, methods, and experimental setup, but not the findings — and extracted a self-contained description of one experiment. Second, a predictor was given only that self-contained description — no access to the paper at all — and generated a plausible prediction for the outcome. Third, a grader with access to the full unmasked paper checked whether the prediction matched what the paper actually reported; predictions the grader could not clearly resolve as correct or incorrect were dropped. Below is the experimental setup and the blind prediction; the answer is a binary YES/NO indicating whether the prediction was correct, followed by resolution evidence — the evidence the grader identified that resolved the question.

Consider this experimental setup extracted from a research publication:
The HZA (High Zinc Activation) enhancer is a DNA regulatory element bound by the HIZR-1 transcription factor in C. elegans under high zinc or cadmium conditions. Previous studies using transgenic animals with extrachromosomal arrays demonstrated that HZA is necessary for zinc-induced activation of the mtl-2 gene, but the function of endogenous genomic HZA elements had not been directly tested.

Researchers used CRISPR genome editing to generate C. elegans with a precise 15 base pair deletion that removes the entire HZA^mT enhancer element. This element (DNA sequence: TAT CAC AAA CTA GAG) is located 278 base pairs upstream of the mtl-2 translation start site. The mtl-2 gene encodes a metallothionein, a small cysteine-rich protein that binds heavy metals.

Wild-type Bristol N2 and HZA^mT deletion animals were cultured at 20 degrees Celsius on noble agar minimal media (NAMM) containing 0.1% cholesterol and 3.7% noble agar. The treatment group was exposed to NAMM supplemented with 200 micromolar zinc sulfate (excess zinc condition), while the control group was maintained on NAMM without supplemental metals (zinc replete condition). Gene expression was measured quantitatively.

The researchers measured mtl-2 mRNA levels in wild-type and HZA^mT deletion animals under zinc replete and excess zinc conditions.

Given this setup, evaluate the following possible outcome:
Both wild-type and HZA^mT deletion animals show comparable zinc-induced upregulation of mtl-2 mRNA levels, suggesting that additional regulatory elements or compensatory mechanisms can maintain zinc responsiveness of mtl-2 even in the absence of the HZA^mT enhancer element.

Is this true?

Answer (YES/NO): NO